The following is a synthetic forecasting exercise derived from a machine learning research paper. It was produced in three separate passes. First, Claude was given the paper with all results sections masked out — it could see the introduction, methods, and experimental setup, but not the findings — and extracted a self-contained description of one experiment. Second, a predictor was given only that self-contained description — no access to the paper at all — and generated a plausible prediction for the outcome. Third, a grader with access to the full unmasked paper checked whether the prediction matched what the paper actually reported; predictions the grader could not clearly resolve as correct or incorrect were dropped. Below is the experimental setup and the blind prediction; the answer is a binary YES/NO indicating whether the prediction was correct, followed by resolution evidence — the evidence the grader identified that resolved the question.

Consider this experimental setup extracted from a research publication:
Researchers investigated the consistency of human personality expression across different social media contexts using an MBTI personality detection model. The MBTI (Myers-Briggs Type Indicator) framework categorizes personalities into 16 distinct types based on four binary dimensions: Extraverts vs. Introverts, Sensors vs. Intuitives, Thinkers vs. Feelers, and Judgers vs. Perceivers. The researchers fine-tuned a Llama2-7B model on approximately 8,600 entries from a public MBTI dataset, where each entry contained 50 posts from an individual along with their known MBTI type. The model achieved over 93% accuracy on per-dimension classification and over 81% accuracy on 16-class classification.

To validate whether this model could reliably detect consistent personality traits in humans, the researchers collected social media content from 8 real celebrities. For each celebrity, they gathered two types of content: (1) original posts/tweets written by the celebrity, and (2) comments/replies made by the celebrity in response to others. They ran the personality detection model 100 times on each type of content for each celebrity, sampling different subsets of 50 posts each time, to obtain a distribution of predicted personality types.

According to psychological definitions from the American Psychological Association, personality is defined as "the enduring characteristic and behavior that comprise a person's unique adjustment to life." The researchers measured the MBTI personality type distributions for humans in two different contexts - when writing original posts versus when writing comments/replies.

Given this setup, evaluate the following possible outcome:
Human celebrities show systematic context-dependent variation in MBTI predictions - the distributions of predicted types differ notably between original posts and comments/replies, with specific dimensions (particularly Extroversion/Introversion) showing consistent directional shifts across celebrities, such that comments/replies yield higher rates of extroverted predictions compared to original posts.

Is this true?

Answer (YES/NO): NO